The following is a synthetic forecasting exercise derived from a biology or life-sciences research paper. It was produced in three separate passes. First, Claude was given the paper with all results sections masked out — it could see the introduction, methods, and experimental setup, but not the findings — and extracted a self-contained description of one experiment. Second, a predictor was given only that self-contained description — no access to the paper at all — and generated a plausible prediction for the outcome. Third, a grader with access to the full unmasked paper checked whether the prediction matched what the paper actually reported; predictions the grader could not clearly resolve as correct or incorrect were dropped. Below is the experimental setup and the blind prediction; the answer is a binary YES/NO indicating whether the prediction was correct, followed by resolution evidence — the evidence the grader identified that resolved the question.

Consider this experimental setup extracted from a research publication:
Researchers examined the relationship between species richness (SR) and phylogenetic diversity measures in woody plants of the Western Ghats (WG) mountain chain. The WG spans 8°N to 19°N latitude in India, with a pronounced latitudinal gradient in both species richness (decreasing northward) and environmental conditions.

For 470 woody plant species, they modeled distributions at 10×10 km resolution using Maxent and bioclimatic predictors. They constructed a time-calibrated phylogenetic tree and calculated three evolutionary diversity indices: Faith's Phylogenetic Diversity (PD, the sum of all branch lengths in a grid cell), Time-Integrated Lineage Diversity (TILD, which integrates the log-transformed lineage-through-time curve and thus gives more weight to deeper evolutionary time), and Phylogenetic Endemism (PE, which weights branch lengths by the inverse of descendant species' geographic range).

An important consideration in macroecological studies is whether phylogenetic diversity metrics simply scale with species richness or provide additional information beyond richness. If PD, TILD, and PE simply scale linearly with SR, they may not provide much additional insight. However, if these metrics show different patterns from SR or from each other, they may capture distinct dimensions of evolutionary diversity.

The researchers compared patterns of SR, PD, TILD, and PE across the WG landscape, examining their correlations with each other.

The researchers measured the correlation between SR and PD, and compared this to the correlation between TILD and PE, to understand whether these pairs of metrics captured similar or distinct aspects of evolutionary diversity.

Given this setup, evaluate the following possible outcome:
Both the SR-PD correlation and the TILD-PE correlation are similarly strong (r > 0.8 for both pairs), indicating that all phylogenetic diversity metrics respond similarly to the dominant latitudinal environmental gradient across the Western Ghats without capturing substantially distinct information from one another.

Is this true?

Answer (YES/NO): YES